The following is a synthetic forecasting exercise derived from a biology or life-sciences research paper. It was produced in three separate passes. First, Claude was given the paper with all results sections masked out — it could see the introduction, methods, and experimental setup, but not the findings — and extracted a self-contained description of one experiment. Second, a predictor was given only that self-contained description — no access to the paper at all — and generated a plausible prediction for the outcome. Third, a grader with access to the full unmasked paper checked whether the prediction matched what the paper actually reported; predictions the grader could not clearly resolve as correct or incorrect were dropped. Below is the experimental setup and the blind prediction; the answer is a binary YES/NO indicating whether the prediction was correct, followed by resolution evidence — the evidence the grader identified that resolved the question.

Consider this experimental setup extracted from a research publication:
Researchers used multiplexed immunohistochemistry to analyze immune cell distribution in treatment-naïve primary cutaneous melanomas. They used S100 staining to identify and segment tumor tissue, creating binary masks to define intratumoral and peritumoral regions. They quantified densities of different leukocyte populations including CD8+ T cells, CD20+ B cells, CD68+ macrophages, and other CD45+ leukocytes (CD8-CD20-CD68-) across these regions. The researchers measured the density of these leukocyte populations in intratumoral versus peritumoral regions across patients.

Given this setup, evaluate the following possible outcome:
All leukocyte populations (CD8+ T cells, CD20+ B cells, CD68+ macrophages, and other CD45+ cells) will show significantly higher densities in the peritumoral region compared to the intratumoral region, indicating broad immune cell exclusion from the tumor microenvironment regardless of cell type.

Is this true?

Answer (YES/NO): NO